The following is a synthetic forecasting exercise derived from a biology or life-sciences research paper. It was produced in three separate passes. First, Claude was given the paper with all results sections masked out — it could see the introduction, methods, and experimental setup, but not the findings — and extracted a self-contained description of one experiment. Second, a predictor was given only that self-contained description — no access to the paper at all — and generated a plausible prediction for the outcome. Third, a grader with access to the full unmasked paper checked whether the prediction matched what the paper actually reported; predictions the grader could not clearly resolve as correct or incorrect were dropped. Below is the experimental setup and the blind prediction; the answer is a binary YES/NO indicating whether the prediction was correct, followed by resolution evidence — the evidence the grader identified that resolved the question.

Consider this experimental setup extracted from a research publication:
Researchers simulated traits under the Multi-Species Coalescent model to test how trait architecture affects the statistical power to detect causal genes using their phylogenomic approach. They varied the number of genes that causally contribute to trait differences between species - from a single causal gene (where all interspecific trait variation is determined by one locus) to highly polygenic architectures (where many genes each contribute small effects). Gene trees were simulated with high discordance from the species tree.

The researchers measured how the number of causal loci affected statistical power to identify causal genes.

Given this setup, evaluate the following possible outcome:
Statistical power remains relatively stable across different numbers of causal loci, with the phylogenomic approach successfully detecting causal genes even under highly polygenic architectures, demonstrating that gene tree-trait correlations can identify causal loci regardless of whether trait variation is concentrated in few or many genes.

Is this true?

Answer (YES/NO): NO